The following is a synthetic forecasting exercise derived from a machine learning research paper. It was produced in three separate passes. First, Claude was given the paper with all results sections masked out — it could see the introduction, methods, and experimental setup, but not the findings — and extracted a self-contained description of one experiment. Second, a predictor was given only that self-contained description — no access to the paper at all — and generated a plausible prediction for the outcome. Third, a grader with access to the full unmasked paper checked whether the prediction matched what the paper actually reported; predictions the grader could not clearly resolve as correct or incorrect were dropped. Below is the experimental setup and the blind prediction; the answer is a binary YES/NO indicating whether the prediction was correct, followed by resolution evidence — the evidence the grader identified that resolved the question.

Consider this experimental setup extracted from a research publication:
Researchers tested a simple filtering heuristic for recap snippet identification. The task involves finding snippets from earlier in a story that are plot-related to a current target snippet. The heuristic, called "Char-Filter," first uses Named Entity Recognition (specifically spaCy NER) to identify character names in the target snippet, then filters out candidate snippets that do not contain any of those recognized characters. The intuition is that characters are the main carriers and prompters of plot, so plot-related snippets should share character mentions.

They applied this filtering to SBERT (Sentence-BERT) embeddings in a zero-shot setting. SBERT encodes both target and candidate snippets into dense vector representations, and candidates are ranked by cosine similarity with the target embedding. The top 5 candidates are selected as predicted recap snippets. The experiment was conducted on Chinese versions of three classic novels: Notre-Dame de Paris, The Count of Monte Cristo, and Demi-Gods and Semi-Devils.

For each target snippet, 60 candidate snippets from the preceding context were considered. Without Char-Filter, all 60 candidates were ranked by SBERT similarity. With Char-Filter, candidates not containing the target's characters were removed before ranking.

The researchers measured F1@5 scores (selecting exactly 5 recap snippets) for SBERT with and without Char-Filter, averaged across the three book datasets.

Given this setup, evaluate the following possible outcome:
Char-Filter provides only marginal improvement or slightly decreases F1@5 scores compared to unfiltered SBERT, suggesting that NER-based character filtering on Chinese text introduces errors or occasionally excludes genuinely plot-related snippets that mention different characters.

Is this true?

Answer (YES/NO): NO